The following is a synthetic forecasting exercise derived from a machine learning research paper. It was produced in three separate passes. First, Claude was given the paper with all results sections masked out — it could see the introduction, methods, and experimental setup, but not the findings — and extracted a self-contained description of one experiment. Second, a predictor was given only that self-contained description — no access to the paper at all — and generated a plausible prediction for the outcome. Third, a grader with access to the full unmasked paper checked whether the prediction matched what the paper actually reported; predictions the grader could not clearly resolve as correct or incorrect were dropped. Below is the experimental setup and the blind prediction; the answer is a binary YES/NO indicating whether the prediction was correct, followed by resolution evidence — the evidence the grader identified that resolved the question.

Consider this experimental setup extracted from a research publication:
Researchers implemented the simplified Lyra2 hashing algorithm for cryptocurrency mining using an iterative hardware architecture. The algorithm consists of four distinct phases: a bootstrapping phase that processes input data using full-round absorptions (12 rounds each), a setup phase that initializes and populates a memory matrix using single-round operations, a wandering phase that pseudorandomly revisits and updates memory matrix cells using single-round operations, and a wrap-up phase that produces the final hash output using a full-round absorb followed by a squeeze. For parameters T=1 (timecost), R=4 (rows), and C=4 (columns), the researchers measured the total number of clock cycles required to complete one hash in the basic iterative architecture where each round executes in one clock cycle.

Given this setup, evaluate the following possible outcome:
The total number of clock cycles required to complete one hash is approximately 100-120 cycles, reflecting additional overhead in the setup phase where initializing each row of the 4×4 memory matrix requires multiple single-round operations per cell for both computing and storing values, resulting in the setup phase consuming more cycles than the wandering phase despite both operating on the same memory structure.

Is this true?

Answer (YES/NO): NO